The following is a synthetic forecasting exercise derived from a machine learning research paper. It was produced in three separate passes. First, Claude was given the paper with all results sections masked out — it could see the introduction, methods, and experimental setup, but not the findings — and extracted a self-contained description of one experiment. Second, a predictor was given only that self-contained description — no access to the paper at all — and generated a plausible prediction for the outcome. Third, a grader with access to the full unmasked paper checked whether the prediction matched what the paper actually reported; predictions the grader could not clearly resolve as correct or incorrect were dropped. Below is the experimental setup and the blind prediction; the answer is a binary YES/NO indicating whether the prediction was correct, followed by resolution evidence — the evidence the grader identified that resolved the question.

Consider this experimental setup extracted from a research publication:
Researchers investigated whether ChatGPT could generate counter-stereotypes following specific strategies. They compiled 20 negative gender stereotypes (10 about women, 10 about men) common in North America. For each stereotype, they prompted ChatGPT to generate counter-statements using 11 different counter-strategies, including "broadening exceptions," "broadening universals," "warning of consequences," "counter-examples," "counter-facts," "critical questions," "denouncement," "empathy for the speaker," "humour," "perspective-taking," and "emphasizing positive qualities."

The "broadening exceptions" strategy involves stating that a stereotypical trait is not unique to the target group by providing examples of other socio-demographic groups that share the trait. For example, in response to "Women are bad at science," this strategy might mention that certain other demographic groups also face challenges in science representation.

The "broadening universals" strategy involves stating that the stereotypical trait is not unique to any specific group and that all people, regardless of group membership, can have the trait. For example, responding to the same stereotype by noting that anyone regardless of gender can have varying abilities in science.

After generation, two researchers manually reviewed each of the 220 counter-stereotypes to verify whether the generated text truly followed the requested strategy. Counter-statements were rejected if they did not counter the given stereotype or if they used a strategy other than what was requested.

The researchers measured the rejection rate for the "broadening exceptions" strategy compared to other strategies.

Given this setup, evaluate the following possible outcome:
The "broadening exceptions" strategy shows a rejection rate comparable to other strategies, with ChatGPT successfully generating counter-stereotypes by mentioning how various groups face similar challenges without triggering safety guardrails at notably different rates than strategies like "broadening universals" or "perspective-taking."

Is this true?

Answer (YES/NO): NO